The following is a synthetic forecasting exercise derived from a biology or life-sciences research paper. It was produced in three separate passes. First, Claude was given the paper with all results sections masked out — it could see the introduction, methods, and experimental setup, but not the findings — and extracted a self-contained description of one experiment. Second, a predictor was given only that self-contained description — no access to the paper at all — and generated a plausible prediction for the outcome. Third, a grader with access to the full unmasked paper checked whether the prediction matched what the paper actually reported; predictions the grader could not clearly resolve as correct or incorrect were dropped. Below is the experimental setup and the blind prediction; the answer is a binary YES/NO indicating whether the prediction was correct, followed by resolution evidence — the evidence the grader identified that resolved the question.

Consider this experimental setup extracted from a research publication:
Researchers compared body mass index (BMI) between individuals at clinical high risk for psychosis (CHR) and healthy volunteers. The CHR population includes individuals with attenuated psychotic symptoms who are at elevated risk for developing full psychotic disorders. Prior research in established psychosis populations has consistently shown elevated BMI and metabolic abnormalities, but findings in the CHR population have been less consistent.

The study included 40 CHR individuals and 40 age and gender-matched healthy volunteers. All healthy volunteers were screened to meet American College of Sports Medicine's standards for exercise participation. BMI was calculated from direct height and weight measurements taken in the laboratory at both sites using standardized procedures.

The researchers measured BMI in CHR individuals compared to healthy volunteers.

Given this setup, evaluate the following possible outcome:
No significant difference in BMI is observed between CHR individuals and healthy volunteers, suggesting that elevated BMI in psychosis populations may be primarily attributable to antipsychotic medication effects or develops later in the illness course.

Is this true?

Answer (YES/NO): NO